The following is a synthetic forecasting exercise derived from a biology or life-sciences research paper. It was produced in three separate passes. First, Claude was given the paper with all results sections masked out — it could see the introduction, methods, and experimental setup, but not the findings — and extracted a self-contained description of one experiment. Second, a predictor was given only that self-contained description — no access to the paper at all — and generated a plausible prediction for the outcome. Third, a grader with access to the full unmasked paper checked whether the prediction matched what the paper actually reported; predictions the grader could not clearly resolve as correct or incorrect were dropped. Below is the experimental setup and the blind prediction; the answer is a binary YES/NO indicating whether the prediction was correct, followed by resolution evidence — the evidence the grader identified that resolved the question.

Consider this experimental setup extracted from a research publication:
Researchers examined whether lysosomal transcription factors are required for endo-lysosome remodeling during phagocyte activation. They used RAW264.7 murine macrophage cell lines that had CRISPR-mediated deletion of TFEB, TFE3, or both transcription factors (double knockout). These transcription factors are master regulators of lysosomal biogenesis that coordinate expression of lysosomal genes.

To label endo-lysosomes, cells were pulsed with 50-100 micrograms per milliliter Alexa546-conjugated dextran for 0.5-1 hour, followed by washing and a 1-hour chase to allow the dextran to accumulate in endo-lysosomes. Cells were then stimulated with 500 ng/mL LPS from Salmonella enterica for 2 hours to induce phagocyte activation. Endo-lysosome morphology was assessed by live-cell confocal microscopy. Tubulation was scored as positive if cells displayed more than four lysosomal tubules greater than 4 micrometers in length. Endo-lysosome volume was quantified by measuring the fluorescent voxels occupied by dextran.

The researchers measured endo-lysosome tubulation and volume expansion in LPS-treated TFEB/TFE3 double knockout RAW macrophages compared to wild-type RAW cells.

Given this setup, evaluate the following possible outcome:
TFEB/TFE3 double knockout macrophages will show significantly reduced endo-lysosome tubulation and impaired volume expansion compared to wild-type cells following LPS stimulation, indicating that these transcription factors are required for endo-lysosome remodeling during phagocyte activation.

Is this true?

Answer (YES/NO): NO